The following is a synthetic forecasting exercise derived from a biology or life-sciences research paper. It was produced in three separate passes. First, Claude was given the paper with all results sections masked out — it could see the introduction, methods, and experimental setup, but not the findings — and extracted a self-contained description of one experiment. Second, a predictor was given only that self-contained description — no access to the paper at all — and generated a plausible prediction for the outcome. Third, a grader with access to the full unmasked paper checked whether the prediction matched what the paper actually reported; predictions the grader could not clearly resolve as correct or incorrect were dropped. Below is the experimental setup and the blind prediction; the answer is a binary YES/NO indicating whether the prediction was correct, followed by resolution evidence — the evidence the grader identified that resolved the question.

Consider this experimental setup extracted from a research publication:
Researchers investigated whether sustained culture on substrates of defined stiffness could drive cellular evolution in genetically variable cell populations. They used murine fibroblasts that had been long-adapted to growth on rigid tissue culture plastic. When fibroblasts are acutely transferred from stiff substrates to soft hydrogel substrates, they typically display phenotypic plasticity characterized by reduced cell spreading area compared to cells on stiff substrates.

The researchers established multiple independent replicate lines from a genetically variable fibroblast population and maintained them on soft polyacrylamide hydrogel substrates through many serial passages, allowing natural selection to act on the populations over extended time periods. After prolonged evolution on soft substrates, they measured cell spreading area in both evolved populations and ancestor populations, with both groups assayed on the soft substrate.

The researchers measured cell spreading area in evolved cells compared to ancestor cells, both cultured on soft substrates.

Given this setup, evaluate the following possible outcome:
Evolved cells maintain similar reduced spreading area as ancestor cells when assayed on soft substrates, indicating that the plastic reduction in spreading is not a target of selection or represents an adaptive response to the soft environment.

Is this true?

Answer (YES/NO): NO